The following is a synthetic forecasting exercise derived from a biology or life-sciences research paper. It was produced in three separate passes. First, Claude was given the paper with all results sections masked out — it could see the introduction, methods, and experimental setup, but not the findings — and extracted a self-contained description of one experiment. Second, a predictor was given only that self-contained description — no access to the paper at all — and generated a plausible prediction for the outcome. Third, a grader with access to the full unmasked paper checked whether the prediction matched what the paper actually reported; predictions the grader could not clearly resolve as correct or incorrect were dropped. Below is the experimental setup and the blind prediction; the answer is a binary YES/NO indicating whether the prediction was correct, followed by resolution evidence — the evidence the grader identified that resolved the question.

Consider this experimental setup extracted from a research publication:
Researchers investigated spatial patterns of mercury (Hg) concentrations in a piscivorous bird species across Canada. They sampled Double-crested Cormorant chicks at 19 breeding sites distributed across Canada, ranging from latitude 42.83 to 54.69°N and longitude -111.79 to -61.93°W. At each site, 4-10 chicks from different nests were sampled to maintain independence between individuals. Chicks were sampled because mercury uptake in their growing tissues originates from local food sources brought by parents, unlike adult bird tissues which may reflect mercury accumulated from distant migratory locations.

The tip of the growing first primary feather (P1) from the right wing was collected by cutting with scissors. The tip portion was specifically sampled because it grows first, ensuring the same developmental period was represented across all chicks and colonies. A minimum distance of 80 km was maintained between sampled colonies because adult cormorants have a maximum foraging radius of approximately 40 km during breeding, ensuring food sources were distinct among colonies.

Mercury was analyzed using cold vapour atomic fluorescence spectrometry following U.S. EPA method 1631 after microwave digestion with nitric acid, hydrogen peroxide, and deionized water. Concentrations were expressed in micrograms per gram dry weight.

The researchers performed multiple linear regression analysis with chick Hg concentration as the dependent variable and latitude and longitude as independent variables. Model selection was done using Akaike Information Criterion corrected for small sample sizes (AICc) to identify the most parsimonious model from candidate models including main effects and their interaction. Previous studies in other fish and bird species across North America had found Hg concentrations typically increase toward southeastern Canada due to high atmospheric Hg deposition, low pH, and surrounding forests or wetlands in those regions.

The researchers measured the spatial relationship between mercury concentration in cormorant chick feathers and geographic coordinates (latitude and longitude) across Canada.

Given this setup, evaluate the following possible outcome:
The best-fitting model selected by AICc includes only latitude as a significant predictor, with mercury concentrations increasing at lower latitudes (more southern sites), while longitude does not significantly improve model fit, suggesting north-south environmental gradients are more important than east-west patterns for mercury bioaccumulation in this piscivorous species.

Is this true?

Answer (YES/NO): NO